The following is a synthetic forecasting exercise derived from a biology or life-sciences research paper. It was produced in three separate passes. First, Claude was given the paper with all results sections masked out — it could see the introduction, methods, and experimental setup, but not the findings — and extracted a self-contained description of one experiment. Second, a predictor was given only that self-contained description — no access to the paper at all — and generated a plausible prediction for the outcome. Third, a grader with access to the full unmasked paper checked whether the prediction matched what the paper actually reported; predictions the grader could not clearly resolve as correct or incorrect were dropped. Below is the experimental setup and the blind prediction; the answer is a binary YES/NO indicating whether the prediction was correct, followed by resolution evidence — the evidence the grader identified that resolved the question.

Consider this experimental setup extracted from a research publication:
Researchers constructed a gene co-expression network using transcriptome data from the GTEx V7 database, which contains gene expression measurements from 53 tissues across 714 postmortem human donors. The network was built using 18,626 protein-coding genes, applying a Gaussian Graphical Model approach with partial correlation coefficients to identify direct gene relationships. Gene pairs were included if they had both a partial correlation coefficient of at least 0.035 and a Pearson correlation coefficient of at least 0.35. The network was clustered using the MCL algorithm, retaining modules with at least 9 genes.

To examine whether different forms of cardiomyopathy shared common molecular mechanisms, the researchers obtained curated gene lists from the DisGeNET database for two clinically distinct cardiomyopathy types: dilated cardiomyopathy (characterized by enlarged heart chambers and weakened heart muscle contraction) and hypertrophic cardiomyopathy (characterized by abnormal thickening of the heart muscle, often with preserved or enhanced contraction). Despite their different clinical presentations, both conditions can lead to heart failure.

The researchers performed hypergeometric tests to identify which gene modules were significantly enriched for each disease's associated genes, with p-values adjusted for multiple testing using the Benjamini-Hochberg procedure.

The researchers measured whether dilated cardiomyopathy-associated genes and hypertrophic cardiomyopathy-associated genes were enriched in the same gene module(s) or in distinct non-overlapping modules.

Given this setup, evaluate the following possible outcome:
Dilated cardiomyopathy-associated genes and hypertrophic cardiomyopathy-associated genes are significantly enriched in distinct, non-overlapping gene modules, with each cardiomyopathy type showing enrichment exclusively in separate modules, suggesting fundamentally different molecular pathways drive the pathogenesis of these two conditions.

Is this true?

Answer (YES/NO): NO